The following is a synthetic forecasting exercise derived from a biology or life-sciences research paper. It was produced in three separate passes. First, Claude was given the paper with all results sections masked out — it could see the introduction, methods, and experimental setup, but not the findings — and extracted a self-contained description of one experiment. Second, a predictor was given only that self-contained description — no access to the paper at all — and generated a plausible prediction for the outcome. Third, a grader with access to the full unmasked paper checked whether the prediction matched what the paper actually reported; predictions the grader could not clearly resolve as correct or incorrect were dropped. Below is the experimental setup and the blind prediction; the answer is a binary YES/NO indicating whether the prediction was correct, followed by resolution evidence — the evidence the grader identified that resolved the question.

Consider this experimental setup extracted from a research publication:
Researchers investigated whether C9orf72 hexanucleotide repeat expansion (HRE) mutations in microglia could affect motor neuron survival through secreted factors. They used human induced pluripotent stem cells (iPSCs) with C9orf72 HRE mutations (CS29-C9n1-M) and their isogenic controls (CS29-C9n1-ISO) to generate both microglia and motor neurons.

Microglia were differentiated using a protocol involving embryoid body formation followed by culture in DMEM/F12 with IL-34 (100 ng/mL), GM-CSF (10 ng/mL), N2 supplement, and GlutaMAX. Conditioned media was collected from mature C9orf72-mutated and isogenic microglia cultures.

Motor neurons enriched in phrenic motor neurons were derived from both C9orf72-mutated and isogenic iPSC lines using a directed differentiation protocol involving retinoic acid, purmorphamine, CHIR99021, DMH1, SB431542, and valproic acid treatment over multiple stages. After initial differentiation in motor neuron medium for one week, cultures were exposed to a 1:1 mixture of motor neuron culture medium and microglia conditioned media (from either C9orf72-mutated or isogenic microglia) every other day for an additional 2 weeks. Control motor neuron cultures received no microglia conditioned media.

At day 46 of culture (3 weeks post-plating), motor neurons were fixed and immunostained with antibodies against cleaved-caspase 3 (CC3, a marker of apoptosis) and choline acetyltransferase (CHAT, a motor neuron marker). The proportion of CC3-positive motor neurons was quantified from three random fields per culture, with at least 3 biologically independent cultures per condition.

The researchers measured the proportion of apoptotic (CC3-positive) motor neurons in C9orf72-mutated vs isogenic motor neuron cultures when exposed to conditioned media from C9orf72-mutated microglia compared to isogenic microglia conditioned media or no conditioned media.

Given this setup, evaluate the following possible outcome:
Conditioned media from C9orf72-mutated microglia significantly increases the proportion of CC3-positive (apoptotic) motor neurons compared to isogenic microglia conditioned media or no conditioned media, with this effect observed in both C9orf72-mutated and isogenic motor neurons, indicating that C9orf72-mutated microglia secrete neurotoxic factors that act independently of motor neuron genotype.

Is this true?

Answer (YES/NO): NO